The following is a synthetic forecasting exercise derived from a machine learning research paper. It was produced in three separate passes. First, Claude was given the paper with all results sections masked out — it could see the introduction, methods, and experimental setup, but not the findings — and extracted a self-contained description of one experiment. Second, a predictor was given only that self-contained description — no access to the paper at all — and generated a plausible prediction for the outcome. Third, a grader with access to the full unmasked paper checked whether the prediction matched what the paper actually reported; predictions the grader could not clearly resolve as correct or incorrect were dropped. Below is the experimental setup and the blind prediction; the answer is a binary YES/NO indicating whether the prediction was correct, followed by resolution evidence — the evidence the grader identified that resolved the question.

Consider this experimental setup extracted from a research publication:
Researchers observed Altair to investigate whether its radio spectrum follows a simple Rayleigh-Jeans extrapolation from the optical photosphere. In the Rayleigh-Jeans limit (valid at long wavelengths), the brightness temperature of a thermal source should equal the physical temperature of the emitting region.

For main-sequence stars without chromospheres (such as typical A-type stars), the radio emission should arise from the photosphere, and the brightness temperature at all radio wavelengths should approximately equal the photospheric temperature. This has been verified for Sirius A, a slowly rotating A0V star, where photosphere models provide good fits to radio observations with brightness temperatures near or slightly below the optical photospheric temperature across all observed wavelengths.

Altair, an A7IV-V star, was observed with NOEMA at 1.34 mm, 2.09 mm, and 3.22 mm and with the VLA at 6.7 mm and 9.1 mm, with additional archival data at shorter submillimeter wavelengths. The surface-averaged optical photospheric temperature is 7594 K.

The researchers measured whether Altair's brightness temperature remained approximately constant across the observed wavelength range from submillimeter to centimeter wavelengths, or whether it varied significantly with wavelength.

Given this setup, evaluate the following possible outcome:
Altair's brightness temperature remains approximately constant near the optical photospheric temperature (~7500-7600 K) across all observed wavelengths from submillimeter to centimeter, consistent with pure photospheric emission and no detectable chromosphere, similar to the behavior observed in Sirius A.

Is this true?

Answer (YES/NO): NO